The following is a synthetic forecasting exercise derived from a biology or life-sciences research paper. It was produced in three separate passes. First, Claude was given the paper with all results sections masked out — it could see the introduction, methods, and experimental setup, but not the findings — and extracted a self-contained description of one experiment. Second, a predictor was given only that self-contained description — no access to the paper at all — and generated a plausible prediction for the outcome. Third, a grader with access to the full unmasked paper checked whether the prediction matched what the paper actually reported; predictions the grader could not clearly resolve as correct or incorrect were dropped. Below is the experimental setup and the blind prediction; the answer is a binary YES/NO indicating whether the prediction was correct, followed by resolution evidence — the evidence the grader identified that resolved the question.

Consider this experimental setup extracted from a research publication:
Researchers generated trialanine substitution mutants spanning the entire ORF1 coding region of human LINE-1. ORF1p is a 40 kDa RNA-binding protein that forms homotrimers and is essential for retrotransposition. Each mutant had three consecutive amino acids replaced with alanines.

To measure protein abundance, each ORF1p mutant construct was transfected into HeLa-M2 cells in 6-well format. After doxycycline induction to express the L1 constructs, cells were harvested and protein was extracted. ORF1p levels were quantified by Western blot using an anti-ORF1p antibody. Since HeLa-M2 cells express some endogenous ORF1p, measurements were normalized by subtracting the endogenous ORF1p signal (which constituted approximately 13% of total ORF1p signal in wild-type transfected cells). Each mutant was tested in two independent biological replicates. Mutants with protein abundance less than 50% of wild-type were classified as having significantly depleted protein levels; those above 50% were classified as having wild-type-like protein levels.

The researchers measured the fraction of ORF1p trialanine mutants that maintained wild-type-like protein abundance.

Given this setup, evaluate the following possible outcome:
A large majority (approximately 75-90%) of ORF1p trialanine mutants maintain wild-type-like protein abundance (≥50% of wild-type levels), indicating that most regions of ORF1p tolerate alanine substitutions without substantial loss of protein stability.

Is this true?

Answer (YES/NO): YES